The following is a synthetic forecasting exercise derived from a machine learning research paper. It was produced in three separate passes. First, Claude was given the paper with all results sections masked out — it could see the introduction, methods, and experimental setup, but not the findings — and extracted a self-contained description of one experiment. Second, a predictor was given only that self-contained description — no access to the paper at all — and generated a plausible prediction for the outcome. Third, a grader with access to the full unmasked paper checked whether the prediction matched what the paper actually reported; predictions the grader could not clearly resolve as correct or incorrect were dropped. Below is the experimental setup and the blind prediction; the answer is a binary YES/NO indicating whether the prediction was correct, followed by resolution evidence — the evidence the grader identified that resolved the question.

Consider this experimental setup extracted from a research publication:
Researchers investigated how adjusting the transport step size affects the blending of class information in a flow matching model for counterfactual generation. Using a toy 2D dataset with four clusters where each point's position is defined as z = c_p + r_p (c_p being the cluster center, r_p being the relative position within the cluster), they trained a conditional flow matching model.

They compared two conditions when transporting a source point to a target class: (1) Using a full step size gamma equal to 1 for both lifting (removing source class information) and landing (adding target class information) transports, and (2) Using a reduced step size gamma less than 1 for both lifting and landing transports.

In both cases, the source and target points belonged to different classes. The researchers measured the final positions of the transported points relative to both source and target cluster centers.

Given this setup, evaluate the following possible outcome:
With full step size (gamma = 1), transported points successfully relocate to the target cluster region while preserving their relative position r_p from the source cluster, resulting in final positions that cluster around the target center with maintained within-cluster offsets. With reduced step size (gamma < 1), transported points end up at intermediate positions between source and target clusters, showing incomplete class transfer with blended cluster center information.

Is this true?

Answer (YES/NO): YES